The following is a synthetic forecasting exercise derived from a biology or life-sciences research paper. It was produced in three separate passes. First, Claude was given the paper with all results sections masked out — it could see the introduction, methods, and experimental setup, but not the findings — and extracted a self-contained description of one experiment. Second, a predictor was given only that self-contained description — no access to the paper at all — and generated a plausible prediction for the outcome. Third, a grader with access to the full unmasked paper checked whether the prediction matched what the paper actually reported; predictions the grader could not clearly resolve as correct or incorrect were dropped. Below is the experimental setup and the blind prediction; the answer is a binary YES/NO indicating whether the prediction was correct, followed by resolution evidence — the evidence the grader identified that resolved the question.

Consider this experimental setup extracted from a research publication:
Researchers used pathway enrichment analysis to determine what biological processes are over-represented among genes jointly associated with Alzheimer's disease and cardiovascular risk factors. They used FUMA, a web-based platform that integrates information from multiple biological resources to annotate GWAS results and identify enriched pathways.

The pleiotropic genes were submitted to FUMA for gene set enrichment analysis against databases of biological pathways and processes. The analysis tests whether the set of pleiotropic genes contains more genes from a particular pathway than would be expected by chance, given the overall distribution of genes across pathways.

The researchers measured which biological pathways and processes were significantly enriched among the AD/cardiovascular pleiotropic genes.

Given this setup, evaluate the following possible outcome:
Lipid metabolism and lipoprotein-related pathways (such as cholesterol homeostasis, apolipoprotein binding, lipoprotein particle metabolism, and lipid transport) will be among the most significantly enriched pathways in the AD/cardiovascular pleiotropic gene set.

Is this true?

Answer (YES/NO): YES